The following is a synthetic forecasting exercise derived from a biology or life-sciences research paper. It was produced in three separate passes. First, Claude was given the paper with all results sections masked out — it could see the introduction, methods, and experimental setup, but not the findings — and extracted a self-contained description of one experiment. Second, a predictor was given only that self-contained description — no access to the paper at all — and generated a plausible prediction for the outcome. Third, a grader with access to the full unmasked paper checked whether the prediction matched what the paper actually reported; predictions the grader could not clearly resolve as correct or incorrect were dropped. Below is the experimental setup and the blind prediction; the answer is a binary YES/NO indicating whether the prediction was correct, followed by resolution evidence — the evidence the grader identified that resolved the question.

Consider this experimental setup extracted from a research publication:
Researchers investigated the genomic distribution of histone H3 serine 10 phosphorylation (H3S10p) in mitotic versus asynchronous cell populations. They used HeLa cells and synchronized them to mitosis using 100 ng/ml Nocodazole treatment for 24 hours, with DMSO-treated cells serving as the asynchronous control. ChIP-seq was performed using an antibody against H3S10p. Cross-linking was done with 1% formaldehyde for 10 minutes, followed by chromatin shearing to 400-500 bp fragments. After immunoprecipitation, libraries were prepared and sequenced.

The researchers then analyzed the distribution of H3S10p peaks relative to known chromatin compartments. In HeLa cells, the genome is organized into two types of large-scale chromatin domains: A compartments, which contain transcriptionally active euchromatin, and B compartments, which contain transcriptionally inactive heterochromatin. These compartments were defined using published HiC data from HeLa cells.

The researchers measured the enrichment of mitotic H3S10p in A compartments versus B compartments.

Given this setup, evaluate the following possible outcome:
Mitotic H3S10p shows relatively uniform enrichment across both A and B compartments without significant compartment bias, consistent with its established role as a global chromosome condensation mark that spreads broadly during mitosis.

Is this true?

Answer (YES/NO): NO